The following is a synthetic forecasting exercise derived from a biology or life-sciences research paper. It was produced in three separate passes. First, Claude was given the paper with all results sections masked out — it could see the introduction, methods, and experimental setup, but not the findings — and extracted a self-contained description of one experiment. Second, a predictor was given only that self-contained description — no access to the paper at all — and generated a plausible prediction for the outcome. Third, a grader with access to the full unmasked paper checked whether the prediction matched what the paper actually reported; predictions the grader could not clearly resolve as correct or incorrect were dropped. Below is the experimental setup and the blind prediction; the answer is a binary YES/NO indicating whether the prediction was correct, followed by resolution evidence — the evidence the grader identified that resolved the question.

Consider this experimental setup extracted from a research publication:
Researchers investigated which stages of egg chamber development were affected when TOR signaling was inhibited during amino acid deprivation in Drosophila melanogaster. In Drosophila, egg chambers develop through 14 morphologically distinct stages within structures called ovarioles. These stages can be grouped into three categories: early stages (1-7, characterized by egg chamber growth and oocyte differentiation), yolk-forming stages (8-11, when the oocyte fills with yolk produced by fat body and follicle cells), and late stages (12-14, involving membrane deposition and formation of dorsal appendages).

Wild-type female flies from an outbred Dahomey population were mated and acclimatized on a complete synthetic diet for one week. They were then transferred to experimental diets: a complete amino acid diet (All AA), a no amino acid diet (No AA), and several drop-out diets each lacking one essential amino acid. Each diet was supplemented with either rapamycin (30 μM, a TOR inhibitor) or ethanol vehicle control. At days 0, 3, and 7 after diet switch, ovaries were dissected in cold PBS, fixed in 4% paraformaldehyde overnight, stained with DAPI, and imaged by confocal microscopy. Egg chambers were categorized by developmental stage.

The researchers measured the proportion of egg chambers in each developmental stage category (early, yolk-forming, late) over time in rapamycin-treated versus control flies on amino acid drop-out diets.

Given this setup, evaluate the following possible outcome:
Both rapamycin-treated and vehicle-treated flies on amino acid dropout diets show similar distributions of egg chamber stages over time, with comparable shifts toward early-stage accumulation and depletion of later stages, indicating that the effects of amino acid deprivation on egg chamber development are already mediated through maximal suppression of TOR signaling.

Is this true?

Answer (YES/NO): NO